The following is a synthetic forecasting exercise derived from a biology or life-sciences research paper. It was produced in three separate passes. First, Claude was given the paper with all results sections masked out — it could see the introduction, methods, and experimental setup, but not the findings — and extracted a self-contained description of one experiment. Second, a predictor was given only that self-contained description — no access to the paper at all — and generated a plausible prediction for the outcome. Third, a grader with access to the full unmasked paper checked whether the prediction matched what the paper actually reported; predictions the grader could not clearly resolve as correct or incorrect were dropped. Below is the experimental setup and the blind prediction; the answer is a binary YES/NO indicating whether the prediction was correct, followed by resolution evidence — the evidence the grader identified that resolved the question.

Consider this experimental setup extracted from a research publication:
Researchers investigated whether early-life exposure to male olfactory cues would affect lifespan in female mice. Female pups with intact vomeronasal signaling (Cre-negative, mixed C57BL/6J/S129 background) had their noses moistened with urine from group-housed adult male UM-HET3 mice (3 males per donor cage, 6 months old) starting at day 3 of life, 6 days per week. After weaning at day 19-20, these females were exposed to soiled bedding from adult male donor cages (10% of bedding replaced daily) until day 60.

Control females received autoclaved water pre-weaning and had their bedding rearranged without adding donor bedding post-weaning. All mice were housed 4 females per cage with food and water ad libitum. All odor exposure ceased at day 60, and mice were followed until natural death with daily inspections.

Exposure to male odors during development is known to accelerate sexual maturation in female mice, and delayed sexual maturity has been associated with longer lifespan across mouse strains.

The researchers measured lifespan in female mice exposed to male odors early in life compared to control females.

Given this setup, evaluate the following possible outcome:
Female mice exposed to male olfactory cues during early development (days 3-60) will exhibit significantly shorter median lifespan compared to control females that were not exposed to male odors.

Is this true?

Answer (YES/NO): NO